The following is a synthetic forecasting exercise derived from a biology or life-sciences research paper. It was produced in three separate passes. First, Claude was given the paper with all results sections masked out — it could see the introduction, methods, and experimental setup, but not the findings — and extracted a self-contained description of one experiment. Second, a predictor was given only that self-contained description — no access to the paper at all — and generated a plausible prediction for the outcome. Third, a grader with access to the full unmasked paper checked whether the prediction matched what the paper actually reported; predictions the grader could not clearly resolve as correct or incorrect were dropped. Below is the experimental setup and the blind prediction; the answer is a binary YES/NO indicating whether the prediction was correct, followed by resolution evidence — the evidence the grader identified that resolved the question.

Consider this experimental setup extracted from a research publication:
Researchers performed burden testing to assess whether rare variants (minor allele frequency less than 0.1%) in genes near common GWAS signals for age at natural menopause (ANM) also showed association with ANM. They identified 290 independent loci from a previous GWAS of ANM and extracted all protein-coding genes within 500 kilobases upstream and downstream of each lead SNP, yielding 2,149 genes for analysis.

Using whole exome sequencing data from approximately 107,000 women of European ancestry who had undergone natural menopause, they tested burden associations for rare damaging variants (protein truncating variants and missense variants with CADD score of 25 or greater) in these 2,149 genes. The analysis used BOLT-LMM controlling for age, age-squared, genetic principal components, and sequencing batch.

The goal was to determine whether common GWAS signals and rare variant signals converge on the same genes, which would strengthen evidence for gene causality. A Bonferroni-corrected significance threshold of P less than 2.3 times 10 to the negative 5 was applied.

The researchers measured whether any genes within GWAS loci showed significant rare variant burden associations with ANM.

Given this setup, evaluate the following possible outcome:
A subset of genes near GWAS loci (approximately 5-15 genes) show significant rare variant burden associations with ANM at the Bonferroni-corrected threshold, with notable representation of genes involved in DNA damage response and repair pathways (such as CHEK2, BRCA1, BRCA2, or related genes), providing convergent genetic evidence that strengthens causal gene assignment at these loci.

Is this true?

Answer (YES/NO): YES